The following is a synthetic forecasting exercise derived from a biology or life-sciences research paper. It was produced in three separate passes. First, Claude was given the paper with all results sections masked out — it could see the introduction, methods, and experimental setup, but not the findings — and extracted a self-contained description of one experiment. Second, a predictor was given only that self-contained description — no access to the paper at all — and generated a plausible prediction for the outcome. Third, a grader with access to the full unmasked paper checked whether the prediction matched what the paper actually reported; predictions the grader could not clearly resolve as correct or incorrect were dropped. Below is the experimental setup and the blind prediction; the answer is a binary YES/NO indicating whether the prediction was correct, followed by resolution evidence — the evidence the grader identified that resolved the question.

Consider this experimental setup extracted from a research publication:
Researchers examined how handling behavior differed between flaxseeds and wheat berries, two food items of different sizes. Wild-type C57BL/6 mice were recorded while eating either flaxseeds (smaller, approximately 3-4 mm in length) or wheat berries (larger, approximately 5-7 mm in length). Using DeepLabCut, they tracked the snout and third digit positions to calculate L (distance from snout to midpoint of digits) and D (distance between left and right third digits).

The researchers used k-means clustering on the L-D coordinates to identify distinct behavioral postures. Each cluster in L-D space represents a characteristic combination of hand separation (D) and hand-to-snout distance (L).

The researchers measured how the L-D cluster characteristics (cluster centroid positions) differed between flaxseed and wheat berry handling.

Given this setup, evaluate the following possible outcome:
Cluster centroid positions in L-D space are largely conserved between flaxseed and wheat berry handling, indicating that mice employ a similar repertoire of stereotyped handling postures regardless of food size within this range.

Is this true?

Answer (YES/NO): YES